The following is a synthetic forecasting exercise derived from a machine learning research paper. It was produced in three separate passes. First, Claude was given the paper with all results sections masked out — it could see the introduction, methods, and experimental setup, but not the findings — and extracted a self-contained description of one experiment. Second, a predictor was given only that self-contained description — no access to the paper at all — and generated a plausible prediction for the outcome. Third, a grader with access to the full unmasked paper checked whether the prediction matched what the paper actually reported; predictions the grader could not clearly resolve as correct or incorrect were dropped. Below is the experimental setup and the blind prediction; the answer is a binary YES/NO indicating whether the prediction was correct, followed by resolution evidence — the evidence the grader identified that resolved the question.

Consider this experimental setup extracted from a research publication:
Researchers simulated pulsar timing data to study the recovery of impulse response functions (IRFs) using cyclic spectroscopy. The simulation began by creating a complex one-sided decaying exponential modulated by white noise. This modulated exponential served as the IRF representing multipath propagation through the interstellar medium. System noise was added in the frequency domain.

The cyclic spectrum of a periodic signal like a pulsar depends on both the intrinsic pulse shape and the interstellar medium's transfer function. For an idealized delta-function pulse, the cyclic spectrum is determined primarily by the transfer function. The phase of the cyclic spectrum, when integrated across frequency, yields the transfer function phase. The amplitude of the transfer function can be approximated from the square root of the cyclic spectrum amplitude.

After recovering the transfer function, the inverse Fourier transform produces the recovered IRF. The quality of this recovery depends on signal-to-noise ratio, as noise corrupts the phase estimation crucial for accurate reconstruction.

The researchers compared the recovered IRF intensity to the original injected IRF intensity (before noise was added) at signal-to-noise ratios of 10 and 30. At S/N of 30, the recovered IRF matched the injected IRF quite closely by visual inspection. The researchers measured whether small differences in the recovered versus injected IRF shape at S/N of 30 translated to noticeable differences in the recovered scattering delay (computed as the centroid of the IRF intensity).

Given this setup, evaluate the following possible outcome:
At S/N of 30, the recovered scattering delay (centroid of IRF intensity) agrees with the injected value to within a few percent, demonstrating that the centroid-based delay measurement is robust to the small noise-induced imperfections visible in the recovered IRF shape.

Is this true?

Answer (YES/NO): NO